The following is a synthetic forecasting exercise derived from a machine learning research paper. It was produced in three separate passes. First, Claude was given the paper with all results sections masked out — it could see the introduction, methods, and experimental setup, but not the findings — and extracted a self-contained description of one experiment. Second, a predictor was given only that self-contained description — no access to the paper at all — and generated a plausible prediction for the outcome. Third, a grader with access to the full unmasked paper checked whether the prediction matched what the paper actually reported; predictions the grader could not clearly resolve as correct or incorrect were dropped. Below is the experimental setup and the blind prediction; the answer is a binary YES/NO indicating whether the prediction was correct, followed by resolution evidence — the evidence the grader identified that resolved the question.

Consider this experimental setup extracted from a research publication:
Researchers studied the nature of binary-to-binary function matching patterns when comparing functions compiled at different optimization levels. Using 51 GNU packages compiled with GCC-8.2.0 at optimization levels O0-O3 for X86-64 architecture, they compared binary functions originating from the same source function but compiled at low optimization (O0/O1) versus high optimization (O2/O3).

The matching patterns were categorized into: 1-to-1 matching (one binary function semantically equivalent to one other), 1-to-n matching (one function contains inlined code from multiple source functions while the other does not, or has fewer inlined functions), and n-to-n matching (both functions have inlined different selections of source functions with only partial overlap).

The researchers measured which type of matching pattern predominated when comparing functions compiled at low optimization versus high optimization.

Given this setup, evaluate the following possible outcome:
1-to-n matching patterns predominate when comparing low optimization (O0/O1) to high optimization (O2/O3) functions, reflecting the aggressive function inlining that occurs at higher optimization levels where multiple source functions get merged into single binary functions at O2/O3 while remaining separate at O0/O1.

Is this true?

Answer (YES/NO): YES